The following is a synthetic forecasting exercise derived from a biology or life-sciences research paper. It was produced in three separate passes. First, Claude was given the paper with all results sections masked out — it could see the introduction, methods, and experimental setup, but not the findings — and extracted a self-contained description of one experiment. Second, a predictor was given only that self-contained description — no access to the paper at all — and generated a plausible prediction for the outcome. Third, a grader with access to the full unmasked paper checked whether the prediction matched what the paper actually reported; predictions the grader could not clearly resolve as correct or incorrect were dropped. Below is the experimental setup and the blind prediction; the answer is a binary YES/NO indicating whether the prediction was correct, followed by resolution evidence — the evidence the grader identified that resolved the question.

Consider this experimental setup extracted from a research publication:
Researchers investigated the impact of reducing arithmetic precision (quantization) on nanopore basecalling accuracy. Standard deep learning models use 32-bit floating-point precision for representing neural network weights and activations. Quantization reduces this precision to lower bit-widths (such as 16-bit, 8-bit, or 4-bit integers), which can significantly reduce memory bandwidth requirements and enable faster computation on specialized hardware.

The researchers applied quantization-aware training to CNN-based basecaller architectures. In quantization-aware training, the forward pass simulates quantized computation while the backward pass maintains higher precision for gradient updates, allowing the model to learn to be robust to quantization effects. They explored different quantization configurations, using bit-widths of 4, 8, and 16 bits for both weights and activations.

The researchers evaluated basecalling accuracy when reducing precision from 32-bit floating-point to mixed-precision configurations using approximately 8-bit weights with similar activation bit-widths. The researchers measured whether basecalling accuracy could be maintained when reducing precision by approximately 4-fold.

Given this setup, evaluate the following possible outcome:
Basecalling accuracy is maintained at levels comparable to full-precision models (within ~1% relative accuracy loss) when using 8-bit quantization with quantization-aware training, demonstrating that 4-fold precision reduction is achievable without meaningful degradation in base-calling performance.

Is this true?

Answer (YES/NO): YES